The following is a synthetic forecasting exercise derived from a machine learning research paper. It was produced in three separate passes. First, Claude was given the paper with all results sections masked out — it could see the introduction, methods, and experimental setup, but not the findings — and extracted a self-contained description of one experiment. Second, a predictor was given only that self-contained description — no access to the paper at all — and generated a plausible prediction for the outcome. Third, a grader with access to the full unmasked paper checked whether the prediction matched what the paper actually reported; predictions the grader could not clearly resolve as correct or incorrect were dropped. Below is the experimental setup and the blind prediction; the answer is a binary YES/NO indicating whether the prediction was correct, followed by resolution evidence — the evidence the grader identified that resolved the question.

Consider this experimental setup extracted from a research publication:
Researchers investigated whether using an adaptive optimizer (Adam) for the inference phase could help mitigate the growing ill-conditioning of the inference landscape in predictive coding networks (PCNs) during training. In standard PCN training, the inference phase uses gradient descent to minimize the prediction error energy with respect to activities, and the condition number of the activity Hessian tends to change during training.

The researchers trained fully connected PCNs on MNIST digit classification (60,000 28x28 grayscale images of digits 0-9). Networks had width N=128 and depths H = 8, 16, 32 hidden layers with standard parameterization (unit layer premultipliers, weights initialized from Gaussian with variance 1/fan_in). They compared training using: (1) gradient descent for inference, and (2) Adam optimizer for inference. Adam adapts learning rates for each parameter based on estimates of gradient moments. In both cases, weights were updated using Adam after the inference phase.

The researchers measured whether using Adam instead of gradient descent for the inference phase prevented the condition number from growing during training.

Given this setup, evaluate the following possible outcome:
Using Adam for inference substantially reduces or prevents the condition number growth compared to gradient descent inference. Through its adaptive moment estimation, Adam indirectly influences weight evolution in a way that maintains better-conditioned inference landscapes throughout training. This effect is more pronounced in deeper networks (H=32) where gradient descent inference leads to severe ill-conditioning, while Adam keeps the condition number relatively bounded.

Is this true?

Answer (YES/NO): NO